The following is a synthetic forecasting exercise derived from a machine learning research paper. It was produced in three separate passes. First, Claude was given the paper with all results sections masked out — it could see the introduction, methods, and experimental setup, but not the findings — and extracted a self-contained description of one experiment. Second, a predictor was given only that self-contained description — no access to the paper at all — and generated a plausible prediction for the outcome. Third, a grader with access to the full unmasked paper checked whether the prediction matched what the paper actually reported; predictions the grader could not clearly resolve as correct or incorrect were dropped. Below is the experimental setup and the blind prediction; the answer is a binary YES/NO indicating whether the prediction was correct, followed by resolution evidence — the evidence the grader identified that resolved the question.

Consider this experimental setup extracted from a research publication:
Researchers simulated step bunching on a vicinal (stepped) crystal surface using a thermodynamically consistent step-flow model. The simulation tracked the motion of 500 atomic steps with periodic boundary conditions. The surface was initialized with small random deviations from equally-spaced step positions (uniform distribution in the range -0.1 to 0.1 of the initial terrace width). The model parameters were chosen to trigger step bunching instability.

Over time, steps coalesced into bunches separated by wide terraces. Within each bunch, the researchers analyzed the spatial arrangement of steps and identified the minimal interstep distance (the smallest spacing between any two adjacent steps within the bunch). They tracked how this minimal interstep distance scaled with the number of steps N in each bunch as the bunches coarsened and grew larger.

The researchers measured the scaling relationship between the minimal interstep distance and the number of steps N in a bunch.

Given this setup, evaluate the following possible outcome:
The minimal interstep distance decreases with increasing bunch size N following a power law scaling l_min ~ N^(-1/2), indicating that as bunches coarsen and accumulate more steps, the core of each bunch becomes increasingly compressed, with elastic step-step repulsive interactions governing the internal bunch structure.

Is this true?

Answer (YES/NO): NO